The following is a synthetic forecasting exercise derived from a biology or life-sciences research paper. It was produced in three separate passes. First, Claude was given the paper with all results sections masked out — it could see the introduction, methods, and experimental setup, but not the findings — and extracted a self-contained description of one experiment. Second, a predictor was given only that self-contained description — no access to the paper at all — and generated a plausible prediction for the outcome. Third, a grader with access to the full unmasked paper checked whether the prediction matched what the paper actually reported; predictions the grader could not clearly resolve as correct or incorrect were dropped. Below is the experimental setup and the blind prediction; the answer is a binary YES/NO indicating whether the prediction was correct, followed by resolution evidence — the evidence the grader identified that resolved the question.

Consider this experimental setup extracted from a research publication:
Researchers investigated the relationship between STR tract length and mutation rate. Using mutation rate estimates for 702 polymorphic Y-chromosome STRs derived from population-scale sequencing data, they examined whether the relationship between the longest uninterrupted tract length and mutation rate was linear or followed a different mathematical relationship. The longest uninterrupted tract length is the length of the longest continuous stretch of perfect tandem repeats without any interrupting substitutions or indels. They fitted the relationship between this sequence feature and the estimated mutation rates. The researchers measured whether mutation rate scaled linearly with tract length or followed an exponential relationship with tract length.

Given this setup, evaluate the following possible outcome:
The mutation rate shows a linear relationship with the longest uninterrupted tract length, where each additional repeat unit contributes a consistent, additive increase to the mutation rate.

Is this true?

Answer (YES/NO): NO